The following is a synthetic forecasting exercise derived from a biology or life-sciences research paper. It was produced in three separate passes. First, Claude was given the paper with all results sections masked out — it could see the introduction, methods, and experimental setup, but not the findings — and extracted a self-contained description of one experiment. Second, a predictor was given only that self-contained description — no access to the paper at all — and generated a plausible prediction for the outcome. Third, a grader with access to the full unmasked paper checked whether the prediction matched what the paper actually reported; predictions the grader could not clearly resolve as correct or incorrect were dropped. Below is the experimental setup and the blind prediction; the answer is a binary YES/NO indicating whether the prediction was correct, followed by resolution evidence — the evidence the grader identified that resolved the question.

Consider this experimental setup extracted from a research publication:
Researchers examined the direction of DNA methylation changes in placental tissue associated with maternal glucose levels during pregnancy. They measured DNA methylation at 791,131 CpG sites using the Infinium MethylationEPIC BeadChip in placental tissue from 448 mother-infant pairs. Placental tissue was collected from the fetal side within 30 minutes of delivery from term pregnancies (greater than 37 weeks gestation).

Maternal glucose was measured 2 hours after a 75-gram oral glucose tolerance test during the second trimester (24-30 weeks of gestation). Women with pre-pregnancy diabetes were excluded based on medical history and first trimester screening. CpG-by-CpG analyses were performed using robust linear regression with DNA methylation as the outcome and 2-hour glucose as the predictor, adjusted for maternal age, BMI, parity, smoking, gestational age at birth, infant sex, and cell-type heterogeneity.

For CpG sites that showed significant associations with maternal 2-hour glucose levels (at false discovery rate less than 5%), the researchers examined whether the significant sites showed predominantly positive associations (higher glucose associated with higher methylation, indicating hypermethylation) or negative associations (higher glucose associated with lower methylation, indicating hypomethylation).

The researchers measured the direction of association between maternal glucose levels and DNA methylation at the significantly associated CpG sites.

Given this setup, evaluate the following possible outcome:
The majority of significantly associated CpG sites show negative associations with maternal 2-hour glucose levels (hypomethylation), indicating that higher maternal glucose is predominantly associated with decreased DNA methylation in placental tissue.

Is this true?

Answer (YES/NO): YES